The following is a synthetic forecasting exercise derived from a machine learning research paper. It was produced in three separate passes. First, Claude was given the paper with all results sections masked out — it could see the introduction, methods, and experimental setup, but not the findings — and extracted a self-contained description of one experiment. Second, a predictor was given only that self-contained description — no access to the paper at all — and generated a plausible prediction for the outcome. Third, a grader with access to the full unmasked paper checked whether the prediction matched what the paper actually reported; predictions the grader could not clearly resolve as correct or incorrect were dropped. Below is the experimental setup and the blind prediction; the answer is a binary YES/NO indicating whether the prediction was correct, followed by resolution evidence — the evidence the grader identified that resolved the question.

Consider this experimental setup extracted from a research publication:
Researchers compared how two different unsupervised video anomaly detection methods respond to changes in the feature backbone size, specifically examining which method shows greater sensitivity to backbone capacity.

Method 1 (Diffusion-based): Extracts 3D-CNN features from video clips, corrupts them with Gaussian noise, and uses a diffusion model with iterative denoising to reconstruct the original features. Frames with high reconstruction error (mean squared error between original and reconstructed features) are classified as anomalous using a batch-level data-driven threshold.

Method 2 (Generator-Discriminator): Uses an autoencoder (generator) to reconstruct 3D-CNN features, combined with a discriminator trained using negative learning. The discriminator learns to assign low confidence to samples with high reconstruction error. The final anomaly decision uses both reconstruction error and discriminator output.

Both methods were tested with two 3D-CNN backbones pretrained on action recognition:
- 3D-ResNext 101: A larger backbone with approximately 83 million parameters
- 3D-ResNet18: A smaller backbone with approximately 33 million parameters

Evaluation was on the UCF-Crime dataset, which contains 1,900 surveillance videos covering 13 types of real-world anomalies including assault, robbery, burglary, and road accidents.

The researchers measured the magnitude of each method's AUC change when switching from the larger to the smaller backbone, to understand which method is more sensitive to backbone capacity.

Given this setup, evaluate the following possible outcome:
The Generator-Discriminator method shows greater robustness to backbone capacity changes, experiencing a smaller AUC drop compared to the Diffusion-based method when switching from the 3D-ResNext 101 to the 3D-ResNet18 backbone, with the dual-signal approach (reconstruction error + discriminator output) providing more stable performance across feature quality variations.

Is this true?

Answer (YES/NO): NO